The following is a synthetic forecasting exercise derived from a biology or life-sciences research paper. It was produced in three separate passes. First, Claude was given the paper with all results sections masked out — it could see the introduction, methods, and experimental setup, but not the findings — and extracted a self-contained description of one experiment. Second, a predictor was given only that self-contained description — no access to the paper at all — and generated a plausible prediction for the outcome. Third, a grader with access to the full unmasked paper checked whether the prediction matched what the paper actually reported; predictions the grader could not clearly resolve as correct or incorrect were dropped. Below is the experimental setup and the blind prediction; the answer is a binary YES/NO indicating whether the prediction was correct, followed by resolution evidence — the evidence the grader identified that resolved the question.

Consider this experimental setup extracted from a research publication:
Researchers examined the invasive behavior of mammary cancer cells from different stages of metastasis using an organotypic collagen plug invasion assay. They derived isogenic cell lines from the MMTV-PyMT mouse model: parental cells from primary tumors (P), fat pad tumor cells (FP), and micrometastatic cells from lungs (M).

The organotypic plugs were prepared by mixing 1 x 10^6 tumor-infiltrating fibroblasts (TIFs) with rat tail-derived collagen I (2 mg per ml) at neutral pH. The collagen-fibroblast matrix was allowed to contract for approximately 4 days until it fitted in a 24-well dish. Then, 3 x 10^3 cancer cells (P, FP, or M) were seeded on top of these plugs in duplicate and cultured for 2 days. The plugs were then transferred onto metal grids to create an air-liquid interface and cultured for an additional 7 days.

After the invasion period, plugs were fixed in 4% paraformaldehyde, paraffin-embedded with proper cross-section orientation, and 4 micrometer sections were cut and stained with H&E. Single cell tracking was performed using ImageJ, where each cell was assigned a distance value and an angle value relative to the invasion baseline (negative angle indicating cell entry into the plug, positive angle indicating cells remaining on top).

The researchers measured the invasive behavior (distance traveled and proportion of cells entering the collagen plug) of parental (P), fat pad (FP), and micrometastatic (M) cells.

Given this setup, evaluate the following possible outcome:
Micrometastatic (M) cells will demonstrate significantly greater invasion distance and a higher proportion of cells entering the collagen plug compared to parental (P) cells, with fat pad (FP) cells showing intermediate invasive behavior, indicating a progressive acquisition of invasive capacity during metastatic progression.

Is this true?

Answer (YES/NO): NO